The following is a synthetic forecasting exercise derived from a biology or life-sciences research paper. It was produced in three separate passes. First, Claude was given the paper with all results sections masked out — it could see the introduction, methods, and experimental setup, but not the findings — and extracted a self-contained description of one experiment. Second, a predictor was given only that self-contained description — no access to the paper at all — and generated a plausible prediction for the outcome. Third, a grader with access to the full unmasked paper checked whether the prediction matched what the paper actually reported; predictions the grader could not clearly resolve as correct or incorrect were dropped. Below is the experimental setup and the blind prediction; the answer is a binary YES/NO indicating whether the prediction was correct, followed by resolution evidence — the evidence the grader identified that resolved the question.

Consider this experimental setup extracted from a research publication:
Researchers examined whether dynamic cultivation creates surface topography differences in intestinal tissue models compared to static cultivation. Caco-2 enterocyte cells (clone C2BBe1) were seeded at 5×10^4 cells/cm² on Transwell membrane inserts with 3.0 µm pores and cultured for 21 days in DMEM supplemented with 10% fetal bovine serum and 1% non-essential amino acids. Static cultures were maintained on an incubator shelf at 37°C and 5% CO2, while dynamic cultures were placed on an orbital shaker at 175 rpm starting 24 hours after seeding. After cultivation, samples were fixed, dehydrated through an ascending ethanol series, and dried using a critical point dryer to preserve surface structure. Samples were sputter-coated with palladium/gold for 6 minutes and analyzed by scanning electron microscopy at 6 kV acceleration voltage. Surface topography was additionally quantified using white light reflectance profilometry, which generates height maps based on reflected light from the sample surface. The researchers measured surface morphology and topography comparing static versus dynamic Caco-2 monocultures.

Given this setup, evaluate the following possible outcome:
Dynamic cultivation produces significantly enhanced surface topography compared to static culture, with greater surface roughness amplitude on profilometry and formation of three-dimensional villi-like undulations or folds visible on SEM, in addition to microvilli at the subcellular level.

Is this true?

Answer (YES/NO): YES